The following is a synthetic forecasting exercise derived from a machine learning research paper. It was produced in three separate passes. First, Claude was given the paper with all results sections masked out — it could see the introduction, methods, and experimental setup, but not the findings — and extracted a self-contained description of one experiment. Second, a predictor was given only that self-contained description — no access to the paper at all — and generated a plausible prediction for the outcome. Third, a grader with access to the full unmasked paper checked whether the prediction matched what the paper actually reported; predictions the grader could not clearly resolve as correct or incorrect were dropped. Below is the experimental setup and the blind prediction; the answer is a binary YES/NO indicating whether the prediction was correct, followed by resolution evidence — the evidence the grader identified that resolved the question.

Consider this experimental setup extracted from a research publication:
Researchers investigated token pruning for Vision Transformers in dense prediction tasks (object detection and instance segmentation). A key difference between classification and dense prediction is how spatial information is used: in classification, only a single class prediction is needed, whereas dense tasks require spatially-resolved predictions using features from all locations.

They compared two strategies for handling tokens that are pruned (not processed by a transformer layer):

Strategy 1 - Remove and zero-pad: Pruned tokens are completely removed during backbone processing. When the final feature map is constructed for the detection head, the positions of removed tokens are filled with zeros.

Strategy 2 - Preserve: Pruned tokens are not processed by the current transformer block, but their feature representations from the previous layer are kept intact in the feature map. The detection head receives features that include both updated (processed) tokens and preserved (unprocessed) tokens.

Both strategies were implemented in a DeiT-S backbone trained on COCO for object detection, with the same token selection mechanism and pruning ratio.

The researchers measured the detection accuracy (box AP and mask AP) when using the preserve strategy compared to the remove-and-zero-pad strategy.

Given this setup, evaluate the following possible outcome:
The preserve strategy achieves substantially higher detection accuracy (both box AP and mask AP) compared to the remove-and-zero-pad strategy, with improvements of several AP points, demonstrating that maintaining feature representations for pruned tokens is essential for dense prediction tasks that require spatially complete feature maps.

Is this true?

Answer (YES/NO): NO